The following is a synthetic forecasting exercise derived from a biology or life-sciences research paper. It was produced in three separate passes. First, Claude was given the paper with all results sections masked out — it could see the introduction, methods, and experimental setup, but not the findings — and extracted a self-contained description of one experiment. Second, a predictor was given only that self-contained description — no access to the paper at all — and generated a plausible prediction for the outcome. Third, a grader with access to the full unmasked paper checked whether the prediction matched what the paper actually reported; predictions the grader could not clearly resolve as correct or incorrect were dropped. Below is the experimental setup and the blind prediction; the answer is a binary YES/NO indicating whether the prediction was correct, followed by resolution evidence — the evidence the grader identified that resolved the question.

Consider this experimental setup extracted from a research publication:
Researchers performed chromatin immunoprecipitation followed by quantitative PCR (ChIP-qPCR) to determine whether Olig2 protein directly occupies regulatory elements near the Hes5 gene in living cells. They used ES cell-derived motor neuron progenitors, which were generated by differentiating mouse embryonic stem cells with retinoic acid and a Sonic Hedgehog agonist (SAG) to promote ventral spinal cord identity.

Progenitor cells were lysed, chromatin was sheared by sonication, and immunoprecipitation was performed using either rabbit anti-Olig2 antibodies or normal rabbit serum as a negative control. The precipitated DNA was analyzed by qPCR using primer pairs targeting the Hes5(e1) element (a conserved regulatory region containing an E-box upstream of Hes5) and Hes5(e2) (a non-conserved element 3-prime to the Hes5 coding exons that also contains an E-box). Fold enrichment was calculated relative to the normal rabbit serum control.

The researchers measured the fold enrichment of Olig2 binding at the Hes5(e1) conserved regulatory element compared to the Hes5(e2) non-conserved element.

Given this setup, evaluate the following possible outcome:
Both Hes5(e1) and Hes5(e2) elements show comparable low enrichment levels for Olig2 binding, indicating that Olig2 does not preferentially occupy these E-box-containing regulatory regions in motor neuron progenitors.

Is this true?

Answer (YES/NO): NO